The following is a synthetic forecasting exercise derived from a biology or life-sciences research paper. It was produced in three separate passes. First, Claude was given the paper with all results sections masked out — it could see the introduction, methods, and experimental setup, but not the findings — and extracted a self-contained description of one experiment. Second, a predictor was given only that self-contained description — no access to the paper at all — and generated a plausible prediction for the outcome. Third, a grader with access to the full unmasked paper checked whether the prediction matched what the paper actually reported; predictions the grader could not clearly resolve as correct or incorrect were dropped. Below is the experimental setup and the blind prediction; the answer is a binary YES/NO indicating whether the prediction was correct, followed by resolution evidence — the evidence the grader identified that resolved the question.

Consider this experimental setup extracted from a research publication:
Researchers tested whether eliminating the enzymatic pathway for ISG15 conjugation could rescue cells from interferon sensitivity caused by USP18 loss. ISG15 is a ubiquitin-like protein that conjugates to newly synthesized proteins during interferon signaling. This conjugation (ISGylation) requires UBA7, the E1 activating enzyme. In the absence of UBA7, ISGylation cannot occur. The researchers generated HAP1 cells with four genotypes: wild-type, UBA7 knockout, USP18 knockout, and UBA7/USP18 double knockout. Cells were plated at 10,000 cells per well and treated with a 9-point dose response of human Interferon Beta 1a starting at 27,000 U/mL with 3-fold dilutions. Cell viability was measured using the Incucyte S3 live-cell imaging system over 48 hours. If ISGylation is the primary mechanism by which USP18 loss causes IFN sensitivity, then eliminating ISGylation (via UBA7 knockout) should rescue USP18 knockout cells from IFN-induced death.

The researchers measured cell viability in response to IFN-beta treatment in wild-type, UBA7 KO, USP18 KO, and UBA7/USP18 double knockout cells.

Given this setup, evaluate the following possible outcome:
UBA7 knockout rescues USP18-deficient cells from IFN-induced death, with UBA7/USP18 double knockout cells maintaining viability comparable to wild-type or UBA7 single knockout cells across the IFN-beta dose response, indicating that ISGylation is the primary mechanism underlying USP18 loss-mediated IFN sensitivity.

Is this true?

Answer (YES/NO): NO